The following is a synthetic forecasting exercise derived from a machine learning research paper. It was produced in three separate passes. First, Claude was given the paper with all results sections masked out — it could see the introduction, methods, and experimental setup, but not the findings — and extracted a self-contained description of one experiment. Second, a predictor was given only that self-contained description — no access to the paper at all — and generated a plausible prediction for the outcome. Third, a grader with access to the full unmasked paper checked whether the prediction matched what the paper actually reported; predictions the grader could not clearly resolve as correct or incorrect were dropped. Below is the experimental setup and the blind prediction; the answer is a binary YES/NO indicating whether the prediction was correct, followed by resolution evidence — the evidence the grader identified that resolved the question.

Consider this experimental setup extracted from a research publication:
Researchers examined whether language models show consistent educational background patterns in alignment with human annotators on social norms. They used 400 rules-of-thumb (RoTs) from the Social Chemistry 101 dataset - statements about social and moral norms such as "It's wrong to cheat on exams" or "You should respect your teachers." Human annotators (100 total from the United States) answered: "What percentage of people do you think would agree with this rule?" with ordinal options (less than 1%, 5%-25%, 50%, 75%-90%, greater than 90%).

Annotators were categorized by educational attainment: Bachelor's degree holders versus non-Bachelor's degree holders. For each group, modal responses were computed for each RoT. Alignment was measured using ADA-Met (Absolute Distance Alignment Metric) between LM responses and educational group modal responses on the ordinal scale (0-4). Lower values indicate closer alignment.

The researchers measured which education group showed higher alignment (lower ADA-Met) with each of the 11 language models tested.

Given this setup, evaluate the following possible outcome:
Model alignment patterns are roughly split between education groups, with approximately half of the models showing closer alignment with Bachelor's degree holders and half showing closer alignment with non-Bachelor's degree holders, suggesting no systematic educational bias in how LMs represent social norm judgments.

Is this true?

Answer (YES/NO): NO